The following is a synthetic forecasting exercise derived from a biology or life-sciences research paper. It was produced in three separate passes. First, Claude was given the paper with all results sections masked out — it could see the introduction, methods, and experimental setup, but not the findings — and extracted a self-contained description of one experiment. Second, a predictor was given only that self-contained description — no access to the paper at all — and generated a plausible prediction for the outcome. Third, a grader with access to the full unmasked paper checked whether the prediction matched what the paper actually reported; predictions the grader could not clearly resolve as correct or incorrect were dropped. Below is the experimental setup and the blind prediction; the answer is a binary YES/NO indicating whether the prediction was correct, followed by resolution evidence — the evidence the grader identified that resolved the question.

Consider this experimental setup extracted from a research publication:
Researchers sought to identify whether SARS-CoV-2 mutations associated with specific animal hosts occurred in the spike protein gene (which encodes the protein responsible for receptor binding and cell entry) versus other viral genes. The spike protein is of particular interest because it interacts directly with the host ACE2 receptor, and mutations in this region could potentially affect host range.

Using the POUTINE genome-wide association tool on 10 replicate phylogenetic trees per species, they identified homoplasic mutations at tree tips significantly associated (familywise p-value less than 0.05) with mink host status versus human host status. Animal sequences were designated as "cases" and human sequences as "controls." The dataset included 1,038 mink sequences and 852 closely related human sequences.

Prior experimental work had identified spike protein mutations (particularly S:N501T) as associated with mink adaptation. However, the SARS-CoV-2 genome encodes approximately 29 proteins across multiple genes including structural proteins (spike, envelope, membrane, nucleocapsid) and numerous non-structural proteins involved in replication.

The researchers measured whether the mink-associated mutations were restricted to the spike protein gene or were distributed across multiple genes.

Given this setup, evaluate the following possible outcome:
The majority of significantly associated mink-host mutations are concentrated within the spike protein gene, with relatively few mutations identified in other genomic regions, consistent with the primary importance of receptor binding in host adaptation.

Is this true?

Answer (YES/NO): NO